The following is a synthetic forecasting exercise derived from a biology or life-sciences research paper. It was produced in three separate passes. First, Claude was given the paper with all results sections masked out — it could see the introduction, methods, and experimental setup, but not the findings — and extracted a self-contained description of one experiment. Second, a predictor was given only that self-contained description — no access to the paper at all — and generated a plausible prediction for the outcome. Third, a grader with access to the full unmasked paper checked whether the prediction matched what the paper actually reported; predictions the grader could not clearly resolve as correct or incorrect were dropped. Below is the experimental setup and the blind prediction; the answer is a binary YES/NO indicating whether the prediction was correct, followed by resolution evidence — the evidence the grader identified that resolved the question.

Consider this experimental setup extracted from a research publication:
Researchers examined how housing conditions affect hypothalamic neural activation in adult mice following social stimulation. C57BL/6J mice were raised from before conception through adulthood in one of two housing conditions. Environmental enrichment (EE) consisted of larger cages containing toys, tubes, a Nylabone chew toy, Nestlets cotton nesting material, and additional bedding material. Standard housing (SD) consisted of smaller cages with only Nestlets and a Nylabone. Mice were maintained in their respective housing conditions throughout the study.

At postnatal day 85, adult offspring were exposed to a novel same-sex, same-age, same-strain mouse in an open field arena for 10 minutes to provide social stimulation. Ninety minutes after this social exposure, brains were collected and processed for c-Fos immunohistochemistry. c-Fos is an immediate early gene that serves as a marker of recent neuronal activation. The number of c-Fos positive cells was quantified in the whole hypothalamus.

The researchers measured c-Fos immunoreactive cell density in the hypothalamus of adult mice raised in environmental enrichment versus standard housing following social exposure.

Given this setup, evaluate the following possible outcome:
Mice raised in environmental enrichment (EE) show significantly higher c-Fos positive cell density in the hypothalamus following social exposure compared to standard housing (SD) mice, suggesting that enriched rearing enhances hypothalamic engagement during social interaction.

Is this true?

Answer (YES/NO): NO